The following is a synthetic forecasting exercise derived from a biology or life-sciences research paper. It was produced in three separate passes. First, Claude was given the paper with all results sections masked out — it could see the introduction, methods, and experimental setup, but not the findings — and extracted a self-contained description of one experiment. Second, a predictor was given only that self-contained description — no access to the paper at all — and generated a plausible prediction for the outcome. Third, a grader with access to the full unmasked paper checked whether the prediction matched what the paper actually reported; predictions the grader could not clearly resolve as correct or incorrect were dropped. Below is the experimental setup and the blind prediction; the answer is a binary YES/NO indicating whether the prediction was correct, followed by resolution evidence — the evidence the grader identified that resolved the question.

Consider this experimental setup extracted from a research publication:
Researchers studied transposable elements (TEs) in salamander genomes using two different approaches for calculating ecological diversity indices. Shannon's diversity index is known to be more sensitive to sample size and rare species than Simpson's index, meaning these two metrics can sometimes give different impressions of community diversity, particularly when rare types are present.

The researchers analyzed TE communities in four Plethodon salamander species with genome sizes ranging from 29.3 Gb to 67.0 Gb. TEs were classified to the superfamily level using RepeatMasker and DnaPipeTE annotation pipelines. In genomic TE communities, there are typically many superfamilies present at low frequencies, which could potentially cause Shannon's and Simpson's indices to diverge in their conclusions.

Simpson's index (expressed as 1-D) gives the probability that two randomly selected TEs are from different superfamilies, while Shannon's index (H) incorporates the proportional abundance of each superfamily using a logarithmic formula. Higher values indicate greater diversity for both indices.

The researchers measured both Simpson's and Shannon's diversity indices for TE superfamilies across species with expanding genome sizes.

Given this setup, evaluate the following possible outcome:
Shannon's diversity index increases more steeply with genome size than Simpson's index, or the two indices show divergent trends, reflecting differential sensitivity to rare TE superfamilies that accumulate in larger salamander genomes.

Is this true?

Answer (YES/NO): NO